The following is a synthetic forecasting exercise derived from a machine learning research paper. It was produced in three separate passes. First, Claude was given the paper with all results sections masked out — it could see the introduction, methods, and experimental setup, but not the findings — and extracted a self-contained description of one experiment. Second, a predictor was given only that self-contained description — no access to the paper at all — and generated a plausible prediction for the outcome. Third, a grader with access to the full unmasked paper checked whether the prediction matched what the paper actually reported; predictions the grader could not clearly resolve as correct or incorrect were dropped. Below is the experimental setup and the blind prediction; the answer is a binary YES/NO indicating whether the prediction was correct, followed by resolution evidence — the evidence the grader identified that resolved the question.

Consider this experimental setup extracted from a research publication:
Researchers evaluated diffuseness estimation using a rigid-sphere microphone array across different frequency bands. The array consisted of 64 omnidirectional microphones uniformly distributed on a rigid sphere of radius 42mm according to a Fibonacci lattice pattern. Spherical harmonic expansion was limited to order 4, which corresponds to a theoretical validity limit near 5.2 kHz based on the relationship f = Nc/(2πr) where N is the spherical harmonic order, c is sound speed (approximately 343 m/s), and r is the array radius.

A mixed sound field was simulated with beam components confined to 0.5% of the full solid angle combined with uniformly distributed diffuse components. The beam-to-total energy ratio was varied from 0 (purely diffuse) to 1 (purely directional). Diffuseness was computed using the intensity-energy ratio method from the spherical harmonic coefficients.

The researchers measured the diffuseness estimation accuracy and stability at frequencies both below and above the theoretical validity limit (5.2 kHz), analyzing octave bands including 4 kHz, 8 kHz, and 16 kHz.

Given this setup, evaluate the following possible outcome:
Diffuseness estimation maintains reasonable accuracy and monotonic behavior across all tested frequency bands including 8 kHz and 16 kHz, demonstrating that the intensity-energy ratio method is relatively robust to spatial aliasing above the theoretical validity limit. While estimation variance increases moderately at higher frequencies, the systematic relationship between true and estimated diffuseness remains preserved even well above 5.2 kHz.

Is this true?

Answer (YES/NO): YES